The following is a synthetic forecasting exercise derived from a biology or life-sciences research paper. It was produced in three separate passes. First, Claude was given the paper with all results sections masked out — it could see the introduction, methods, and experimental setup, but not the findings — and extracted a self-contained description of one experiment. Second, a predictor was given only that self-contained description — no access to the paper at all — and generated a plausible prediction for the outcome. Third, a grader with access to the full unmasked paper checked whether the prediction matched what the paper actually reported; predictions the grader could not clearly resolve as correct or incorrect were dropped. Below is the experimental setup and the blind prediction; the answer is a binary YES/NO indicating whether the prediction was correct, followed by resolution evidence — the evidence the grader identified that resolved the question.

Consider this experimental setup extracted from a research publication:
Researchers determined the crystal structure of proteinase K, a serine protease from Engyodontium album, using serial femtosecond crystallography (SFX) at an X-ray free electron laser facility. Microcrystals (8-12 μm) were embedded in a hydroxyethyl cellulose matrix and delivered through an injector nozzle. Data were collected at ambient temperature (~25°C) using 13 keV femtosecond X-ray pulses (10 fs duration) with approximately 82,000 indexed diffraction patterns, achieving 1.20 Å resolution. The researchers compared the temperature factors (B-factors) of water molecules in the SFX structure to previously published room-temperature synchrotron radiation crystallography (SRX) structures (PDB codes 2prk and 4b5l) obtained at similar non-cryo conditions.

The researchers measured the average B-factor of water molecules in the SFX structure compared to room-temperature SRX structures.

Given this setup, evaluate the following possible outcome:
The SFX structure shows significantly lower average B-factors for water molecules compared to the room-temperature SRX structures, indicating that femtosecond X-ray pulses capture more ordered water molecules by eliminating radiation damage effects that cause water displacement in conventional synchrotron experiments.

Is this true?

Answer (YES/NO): NO